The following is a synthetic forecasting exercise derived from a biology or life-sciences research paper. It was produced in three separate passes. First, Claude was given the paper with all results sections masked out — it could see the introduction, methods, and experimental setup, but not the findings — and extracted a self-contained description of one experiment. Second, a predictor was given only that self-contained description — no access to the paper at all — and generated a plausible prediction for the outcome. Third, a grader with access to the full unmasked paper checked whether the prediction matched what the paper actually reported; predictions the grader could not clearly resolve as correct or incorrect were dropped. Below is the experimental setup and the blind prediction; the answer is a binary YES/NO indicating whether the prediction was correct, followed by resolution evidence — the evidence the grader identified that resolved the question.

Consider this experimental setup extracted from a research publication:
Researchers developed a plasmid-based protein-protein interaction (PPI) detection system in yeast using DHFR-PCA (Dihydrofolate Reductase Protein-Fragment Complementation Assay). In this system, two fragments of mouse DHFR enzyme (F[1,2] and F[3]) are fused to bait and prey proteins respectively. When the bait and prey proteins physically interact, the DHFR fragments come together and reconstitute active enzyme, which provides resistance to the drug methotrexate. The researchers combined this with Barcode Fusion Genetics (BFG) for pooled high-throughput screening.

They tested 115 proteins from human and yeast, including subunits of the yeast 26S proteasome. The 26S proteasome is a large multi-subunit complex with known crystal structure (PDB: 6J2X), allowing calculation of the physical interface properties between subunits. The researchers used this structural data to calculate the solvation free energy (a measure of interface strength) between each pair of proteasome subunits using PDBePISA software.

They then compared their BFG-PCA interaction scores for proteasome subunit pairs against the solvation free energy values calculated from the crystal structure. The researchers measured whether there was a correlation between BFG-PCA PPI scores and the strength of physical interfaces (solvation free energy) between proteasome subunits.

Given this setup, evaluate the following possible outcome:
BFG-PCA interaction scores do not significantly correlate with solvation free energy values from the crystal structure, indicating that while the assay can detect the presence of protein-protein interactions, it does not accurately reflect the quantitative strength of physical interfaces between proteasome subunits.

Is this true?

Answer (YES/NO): NO